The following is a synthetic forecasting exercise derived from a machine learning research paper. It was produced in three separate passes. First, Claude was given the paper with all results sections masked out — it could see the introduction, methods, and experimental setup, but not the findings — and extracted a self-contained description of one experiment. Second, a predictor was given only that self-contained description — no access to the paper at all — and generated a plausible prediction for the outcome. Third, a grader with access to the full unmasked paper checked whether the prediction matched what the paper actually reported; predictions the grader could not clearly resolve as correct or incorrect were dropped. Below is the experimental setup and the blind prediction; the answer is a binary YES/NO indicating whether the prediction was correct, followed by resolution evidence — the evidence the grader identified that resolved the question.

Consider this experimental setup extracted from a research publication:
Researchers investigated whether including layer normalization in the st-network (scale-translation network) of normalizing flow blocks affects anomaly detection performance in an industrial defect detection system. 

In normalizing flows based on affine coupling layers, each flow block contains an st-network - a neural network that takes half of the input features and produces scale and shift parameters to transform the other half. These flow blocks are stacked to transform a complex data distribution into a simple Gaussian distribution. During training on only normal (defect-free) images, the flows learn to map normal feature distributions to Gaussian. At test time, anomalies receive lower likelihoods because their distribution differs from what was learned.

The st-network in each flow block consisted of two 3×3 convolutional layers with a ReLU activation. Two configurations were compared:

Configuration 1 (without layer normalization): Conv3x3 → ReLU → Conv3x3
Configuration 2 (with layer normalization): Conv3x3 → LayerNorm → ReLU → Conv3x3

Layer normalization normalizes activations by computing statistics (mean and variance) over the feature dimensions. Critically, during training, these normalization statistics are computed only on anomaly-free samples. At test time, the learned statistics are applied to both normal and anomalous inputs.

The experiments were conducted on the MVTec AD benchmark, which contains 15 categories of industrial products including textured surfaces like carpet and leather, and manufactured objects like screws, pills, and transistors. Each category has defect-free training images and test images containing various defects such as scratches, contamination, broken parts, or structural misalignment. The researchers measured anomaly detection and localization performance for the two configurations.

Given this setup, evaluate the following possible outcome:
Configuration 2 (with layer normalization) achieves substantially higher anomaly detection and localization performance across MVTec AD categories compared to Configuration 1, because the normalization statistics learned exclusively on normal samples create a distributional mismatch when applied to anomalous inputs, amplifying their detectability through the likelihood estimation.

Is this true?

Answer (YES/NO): YES